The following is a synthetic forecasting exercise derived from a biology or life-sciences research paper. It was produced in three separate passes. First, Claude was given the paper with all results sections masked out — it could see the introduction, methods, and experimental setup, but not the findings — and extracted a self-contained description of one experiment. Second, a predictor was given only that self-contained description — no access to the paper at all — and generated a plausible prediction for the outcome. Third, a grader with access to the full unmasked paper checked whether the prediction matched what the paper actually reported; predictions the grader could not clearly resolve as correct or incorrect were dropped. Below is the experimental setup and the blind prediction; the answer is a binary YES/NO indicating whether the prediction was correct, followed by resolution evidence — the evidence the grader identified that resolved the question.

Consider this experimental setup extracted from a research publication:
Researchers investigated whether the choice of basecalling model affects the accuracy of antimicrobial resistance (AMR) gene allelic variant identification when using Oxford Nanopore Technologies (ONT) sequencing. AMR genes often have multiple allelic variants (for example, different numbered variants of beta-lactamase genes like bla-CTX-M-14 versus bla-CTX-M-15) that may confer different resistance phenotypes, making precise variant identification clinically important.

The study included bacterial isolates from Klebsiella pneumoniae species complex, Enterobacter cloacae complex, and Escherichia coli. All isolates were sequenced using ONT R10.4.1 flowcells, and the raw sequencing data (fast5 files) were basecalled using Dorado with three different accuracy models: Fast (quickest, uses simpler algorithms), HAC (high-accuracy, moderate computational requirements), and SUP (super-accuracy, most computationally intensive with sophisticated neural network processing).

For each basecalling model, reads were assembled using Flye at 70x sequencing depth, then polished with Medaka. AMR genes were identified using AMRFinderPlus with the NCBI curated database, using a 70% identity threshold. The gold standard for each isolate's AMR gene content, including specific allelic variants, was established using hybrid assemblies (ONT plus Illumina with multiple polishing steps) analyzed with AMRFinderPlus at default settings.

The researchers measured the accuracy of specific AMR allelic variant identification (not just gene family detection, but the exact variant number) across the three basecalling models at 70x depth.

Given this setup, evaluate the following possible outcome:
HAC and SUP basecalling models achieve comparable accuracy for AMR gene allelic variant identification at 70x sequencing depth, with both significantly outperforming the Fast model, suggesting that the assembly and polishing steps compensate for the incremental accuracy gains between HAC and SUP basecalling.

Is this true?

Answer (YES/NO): NO